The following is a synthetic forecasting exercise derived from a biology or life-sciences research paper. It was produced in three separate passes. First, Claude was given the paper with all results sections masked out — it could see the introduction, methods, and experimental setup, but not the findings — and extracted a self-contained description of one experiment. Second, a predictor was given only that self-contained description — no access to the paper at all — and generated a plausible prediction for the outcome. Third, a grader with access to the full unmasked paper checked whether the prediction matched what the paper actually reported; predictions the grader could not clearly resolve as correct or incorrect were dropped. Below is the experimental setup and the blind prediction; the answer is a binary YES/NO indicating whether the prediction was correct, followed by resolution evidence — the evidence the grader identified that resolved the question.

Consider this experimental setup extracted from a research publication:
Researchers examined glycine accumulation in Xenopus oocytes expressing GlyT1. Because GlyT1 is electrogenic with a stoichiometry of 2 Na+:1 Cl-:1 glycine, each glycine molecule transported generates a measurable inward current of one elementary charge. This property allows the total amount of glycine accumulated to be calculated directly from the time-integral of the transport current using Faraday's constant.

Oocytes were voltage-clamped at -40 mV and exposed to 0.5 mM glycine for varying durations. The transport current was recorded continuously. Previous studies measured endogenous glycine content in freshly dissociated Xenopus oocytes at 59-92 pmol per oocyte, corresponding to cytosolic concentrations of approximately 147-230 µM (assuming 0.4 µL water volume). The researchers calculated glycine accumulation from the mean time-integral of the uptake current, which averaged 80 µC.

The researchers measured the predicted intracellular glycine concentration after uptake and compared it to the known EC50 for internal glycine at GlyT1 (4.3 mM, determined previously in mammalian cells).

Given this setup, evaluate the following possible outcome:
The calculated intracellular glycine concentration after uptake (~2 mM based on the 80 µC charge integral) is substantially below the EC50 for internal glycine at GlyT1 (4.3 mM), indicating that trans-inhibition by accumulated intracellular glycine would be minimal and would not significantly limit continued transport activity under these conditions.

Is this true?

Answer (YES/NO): YES